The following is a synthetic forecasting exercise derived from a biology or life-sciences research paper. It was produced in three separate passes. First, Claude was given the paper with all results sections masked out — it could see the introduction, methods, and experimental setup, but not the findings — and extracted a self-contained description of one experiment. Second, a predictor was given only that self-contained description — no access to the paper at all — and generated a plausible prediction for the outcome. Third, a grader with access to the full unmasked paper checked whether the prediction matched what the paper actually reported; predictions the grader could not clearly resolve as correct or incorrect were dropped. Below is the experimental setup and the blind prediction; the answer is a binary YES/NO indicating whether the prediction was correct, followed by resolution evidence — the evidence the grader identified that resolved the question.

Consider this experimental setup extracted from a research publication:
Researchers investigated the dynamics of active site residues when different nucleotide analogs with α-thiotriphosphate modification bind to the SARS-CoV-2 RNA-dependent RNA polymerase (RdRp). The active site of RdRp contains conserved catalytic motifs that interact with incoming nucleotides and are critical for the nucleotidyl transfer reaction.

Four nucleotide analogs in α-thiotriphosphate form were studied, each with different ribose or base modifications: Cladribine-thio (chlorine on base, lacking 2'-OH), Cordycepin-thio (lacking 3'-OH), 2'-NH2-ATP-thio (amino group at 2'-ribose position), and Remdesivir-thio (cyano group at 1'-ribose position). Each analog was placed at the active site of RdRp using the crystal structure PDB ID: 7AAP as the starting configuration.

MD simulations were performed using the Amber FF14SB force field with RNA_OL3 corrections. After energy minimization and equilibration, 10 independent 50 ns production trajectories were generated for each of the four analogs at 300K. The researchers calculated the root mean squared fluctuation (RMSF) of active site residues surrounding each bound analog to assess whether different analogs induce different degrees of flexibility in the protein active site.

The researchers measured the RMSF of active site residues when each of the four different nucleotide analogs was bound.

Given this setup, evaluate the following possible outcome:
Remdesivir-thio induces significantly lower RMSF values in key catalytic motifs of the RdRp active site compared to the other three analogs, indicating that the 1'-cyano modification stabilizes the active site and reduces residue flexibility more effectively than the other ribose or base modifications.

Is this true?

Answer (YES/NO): NO